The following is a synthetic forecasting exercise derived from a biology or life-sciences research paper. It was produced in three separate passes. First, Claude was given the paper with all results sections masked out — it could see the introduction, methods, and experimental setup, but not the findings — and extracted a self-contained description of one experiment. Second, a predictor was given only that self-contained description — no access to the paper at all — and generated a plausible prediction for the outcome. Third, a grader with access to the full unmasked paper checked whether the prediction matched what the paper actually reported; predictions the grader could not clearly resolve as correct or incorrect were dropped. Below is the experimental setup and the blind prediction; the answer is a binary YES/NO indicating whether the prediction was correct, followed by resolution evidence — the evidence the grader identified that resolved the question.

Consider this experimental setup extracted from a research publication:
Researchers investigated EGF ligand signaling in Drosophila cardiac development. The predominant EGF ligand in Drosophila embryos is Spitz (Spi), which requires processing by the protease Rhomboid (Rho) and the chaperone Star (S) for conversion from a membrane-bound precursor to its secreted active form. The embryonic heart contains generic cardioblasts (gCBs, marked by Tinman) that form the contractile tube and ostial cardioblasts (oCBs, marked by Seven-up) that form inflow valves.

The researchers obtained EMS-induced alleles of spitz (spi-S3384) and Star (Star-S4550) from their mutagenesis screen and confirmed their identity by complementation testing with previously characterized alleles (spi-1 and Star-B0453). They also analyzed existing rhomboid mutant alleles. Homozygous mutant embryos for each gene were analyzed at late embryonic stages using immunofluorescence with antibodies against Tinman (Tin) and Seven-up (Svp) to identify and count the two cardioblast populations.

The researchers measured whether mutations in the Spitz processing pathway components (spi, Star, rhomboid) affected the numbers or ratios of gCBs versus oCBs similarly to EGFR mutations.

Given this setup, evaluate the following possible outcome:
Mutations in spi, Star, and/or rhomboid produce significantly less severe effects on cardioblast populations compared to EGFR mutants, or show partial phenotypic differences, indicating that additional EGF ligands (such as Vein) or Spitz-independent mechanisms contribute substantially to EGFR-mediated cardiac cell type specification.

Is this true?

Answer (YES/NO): NO